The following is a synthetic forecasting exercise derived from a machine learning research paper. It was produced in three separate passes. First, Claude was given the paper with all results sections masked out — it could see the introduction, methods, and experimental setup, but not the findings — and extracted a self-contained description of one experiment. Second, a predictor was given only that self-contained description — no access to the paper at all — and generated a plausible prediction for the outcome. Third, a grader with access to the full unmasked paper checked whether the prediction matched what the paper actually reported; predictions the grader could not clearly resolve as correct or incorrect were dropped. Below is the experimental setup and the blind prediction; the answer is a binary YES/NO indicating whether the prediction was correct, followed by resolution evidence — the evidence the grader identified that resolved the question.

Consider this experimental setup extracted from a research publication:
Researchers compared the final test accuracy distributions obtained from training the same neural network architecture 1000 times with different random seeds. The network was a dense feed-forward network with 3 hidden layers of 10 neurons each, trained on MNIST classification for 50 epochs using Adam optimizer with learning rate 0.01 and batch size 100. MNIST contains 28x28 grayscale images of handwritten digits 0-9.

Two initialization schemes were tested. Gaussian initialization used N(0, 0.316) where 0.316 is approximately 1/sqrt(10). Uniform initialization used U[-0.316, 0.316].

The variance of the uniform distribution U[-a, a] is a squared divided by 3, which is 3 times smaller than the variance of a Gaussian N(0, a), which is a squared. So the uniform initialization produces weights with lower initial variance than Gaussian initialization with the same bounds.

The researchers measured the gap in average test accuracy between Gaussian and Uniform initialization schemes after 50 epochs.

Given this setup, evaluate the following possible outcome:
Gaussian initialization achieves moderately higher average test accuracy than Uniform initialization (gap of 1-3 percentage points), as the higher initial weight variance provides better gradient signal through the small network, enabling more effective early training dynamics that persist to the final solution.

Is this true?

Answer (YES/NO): NO